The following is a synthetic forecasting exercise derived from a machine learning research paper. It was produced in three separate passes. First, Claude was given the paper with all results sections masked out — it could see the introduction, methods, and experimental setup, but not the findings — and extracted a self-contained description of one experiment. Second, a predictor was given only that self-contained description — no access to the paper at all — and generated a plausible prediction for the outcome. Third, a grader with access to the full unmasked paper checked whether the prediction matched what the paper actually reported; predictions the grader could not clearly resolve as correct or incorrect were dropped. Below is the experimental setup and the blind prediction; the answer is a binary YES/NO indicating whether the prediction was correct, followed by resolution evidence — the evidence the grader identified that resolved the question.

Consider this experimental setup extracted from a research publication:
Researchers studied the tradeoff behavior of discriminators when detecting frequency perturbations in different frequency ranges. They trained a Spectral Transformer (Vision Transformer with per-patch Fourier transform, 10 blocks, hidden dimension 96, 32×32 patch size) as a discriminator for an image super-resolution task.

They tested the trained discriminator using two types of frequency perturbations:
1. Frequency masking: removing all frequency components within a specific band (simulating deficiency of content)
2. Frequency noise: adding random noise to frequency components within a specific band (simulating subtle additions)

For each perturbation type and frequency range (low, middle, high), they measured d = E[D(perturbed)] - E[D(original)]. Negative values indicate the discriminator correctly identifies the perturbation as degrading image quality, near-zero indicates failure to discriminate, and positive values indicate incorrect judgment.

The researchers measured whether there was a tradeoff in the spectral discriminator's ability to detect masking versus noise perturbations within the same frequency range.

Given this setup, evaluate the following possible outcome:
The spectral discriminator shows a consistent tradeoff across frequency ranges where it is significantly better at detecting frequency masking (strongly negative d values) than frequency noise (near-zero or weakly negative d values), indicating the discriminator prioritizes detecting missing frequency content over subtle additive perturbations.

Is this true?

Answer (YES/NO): NO